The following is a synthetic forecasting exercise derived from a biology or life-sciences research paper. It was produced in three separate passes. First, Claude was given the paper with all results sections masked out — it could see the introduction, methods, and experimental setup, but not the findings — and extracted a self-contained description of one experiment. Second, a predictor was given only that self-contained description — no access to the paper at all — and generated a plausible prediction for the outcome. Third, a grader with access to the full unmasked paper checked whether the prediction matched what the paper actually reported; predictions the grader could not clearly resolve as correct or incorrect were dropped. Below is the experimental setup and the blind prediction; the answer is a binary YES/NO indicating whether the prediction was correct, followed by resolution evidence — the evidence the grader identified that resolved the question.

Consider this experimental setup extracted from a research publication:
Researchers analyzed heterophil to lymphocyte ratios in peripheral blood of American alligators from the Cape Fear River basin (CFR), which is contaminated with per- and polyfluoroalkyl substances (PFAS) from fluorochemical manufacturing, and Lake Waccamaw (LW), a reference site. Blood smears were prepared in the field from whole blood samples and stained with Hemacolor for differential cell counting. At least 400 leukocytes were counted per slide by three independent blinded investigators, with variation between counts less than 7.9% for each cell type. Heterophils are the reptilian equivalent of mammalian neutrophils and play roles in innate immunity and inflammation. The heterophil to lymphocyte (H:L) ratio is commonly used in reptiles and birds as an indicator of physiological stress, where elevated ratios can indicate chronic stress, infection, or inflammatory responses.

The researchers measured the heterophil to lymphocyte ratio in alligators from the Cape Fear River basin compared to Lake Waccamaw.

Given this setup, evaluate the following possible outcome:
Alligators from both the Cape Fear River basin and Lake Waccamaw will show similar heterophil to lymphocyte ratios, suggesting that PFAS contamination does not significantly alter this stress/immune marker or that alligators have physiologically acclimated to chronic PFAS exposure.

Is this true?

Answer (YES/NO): YES